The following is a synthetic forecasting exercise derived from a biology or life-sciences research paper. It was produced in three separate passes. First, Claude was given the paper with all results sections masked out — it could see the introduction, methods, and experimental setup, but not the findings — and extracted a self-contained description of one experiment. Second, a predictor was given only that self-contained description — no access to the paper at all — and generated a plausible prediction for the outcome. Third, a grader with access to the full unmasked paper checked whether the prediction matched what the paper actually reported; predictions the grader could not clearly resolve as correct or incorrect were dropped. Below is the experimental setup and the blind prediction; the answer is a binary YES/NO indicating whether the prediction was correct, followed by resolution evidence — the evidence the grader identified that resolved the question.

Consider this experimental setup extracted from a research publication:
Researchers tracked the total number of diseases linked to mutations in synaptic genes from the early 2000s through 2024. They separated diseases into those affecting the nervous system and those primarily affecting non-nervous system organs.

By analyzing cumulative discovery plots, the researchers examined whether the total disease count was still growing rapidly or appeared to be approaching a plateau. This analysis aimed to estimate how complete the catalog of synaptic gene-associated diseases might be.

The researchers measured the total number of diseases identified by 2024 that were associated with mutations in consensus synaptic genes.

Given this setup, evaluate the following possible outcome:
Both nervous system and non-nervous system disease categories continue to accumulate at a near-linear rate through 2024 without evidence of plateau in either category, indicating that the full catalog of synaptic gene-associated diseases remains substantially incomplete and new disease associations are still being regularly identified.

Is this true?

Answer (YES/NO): NO